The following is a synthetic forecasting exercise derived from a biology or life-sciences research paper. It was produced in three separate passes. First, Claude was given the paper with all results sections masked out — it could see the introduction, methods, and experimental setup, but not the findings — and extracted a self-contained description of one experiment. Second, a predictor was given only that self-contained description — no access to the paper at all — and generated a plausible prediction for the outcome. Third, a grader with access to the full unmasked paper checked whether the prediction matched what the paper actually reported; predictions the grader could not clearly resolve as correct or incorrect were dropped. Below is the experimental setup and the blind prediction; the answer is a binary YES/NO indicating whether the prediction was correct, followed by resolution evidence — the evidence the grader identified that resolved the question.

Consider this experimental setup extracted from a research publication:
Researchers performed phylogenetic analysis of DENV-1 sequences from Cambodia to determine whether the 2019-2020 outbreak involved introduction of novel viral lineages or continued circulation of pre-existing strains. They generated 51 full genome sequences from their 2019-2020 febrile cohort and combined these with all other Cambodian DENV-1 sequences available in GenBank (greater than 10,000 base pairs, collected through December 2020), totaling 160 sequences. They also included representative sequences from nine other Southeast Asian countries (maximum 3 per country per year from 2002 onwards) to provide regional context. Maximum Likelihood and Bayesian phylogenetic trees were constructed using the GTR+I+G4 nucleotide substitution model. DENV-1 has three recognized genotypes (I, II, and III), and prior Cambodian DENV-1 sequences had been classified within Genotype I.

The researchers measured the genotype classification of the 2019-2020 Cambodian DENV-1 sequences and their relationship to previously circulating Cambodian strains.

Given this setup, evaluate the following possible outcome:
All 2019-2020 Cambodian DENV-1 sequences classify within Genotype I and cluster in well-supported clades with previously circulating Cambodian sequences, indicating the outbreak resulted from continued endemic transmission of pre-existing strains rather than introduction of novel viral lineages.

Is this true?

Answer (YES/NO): NO